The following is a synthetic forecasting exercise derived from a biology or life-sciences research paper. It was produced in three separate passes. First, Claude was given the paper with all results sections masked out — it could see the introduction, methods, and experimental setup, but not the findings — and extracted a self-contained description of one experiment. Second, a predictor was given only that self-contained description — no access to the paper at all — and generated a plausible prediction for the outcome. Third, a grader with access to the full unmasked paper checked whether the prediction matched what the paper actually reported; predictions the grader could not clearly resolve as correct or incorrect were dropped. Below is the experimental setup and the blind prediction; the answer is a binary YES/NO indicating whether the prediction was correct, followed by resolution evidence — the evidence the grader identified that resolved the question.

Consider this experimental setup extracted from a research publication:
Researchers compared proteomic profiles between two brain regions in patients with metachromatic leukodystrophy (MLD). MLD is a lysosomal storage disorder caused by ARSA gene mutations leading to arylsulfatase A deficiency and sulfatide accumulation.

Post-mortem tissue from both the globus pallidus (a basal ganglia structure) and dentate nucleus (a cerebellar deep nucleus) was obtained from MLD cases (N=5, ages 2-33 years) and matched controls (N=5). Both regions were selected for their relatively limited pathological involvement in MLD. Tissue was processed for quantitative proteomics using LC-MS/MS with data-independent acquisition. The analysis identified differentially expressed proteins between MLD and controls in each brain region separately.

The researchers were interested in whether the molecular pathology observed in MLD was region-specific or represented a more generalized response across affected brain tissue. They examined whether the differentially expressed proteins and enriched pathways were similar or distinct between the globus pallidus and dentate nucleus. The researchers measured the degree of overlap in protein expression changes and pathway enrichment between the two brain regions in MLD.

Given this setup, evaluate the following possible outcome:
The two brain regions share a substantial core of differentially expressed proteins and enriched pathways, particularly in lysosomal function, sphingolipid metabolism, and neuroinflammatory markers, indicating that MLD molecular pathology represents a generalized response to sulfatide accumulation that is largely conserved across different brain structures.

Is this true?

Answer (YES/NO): NO